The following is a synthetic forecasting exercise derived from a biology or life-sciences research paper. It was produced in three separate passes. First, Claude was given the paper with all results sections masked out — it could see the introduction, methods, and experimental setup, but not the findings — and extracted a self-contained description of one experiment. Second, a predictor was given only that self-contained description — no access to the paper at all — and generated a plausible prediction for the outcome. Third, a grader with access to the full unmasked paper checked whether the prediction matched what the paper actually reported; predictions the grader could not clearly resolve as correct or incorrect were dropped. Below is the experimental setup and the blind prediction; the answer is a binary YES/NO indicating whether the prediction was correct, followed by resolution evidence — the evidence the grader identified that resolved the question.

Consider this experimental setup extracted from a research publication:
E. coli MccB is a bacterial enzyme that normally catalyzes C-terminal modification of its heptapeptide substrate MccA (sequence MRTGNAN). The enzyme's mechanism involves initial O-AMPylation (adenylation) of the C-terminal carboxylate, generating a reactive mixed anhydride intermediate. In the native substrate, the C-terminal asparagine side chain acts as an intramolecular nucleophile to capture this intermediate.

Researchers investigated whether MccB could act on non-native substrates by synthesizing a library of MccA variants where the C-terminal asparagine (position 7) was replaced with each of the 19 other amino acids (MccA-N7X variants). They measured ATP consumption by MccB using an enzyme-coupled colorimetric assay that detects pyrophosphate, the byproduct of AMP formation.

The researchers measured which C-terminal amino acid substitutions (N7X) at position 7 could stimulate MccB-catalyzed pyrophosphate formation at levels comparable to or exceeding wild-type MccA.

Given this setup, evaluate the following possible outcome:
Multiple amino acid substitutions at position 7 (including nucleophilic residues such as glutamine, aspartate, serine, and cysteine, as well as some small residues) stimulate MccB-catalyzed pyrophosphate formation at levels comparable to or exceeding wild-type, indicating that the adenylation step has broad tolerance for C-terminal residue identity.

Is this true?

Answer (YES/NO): NO